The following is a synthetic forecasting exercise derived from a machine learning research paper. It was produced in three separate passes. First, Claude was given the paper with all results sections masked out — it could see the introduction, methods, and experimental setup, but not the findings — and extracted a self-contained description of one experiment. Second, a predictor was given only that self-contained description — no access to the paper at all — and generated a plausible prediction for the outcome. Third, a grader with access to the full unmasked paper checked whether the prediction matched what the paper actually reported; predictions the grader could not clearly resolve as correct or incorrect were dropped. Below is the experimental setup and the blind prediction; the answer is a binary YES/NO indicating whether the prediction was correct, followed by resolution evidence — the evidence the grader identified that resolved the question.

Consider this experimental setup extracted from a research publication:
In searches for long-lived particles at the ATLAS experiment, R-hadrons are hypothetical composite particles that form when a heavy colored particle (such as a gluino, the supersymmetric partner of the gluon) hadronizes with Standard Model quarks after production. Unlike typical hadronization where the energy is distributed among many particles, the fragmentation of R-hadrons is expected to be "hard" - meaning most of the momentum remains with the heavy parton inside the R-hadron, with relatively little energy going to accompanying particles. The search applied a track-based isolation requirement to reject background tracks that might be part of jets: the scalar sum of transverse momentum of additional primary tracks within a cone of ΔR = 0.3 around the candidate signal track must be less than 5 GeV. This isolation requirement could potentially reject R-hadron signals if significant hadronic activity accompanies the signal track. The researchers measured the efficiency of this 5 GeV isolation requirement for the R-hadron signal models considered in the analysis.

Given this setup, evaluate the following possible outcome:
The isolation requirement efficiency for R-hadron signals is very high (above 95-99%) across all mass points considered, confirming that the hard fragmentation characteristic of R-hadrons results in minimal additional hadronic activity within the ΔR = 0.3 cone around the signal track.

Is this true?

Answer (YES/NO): NO